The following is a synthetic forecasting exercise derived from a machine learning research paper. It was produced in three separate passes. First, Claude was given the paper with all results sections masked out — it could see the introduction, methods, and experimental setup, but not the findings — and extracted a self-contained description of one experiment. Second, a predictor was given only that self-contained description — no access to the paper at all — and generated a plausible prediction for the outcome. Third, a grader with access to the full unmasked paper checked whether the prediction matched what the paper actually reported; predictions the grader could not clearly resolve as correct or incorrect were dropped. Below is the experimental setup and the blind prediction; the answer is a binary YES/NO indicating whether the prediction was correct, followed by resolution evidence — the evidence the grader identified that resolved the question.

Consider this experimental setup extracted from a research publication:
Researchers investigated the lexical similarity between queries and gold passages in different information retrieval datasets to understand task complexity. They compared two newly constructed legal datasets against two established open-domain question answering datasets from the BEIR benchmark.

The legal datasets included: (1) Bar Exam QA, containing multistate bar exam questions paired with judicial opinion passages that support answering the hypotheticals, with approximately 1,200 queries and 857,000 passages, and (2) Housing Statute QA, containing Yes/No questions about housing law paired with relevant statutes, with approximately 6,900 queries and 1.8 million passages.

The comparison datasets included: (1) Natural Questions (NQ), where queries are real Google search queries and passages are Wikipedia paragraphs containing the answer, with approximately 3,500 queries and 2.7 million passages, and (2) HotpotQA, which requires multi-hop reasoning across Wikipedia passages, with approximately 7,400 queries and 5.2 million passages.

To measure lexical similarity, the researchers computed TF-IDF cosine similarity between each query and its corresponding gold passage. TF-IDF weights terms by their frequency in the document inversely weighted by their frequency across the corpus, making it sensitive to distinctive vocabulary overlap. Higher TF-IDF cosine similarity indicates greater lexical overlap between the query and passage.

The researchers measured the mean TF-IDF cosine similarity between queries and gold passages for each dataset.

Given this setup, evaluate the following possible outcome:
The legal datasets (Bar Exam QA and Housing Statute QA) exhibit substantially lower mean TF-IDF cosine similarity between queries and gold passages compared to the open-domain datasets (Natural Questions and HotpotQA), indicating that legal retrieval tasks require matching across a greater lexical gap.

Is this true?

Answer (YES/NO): YES